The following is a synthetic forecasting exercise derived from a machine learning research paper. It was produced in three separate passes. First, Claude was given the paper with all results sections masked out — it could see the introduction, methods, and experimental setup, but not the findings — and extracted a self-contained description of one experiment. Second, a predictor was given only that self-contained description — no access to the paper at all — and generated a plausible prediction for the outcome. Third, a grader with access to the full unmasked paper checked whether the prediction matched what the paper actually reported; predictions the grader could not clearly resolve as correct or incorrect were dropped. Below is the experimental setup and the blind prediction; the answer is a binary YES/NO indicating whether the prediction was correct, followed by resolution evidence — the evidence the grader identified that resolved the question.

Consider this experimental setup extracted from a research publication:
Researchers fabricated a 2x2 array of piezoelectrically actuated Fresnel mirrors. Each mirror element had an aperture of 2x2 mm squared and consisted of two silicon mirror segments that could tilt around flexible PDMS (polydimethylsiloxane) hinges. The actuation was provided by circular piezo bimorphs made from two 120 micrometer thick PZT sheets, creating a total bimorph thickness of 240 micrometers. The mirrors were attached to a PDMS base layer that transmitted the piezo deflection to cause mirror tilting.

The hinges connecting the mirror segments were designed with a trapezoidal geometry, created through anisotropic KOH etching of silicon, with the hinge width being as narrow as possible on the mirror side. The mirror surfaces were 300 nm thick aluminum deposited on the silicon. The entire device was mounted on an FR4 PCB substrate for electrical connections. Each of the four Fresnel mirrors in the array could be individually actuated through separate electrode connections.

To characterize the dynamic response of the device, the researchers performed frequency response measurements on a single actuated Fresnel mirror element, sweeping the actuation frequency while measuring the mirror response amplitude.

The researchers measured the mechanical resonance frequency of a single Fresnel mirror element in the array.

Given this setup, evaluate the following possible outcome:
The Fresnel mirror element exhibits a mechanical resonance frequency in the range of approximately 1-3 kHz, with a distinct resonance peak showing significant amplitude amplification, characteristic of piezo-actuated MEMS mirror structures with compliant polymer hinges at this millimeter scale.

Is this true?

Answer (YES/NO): NO